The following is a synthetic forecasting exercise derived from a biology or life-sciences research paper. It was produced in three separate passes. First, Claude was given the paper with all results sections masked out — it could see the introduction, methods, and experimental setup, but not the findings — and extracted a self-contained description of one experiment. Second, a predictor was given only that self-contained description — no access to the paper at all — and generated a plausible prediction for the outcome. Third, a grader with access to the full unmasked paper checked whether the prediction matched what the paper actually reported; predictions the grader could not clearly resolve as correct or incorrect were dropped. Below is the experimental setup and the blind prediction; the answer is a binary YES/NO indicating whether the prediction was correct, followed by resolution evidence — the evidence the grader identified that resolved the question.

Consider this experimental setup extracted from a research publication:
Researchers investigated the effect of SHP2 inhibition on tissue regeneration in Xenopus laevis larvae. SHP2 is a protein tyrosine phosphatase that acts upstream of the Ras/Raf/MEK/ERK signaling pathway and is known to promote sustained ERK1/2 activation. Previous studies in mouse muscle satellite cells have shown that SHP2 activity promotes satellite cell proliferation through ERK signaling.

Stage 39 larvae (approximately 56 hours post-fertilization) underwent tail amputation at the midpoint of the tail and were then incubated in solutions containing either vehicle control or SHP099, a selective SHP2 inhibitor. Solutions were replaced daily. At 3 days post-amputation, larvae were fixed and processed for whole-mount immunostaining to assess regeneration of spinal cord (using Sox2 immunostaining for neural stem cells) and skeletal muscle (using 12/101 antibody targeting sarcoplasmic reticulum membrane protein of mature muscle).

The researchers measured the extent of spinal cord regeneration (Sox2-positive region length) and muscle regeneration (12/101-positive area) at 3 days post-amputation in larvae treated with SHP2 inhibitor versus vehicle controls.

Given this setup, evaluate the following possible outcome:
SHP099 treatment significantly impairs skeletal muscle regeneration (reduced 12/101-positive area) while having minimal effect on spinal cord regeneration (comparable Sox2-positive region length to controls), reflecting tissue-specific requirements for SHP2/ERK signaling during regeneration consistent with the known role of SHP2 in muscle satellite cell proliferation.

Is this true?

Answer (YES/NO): NO